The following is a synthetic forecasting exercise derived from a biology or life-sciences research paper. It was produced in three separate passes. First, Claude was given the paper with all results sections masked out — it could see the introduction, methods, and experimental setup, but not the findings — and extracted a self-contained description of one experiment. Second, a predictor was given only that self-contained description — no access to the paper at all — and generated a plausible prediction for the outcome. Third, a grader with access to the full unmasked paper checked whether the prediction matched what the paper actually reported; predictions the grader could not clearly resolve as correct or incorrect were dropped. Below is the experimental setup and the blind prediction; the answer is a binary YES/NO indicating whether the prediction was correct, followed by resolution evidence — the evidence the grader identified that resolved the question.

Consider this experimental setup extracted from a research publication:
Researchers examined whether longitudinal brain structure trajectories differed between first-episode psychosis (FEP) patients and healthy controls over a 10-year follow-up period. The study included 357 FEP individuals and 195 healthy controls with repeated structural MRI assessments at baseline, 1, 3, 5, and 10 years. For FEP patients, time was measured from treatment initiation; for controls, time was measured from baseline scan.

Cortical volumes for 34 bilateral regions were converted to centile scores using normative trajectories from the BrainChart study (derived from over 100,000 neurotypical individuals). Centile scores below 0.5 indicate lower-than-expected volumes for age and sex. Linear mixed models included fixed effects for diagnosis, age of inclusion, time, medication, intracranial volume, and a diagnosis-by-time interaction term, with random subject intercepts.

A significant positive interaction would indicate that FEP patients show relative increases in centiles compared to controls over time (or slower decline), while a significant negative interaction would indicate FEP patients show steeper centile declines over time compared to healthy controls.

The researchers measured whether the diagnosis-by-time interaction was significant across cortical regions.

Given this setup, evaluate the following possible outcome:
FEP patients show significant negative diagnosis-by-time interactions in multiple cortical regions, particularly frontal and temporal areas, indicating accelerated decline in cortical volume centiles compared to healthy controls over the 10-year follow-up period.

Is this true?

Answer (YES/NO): NO